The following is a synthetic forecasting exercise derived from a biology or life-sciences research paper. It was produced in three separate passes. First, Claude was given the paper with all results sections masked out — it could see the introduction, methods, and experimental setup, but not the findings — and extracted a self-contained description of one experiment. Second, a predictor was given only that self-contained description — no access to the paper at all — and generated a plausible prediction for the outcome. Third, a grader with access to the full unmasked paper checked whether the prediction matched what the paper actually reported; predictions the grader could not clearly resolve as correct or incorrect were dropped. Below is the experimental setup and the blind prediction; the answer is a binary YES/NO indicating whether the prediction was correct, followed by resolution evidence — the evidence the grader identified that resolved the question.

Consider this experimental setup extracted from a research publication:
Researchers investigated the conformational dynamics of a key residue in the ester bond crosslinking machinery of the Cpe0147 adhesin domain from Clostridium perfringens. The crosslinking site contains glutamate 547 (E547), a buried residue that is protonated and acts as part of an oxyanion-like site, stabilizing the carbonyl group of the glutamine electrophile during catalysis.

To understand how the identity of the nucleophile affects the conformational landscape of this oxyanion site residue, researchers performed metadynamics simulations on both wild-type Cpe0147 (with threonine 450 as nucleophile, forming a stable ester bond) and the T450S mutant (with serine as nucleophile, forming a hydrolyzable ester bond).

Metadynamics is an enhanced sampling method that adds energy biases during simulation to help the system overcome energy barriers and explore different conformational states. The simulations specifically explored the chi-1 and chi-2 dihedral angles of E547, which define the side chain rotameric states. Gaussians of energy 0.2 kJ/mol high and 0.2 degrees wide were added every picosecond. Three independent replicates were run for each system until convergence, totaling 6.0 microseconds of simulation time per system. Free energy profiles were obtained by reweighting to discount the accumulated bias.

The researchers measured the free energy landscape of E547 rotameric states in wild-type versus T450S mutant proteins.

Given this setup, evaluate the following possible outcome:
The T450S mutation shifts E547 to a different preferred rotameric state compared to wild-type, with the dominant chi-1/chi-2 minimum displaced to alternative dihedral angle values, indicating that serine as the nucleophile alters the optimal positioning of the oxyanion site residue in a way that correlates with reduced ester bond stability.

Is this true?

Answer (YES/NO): YES